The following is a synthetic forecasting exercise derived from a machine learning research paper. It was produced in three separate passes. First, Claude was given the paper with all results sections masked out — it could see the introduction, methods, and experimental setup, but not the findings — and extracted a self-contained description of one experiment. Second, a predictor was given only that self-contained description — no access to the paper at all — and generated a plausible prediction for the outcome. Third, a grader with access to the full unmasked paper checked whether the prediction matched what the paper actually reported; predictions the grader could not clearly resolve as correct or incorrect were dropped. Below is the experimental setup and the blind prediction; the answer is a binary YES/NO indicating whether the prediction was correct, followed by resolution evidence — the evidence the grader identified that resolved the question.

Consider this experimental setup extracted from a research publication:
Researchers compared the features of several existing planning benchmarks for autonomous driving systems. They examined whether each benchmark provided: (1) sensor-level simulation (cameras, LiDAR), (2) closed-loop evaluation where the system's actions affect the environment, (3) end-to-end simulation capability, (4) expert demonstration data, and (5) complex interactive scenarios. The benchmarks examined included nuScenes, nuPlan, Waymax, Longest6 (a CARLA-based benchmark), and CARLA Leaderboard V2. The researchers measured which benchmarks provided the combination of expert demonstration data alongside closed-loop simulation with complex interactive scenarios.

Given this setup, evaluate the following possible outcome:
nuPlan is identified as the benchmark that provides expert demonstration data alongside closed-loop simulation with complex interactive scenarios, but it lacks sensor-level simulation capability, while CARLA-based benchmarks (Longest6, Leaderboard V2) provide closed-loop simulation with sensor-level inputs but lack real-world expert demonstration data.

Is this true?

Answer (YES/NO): NO